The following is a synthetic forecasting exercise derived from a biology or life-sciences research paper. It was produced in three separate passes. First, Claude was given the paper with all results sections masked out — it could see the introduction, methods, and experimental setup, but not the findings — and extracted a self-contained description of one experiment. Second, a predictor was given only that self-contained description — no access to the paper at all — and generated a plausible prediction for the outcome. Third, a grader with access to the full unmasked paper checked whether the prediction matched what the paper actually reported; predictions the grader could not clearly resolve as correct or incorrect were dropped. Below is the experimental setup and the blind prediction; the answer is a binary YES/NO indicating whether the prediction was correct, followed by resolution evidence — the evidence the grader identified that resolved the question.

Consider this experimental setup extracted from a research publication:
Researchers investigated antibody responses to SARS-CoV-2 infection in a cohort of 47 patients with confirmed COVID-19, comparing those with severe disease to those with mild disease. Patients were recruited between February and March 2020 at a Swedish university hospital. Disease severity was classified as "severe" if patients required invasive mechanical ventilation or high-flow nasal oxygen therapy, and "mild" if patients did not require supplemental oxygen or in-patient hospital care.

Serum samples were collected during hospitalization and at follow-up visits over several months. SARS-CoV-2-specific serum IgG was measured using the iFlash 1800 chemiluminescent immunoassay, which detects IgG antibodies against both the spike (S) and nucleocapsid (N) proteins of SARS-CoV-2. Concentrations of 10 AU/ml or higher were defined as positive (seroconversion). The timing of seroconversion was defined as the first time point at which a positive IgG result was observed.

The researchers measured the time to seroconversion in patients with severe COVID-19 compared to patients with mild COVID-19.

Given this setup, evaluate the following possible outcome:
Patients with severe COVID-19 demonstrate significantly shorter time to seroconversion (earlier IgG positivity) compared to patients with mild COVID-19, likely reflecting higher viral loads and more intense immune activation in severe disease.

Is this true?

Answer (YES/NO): YES